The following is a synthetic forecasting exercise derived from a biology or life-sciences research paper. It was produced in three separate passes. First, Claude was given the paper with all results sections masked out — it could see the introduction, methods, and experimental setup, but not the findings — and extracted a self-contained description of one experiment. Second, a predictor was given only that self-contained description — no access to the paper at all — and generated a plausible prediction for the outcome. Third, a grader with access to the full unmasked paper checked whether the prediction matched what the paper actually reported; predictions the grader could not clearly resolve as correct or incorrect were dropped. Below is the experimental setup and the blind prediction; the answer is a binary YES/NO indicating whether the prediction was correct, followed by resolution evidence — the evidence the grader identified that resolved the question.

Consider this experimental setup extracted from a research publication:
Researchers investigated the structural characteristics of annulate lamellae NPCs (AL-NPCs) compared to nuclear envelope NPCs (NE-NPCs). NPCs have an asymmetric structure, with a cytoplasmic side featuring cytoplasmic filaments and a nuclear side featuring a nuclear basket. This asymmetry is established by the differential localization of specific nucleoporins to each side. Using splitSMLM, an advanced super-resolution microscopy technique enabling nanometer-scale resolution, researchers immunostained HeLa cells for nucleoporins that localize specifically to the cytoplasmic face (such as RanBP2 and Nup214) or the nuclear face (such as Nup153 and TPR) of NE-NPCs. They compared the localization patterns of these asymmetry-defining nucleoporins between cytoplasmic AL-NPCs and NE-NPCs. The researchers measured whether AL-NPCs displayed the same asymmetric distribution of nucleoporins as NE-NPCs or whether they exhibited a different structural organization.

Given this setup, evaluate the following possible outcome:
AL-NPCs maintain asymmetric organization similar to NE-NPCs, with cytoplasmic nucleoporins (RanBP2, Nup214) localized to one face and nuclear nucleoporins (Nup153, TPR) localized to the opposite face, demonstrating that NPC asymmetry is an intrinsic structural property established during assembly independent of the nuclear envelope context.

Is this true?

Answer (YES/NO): NO